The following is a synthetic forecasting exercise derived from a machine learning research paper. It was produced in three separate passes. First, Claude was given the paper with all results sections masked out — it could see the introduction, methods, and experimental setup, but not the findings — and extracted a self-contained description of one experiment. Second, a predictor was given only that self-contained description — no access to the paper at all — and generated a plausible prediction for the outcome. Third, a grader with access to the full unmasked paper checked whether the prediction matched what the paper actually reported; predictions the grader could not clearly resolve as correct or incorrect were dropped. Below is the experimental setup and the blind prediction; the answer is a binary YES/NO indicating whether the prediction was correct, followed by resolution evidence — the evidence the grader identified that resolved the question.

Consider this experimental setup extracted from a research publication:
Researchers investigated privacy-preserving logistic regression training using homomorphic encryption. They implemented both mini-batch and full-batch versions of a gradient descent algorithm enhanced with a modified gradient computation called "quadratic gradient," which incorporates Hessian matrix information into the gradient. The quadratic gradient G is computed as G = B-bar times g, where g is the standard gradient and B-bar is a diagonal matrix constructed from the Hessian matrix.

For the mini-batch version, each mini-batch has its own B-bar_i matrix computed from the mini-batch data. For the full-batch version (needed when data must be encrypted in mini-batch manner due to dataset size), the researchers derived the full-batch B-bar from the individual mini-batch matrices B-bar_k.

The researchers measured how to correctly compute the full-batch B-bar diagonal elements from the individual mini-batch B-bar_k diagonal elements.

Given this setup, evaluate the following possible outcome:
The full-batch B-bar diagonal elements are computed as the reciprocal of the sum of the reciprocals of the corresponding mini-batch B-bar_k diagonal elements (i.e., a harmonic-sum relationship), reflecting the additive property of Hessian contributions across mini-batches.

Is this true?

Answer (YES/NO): YES